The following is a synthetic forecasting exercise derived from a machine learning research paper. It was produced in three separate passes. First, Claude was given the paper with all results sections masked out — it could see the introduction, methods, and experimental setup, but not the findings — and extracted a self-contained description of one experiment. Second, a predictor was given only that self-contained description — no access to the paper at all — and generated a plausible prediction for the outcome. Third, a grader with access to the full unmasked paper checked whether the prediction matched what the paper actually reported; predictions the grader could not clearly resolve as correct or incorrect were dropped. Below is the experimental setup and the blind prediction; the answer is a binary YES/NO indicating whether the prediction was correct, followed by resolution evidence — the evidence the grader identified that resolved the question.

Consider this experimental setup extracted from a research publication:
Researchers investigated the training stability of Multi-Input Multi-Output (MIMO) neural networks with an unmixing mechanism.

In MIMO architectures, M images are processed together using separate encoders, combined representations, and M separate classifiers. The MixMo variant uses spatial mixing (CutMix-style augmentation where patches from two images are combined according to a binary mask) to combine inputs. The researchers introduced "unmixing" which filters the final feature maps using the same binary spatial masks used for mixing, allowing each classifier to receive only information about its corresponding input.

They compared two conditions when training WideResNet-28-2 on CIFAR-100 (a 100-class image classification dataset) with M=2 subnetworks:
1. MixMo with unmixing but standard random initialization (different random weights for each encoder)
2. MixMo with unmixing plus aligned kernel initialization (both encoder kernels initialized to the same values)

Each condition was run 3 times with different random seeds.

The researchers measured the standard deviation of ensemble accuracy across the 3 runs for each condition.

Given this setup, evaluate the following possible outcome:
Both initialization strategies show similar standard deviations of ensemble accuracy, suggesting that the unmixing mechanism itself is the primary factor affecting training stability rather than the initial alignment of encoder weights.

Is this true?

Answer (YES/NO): NO